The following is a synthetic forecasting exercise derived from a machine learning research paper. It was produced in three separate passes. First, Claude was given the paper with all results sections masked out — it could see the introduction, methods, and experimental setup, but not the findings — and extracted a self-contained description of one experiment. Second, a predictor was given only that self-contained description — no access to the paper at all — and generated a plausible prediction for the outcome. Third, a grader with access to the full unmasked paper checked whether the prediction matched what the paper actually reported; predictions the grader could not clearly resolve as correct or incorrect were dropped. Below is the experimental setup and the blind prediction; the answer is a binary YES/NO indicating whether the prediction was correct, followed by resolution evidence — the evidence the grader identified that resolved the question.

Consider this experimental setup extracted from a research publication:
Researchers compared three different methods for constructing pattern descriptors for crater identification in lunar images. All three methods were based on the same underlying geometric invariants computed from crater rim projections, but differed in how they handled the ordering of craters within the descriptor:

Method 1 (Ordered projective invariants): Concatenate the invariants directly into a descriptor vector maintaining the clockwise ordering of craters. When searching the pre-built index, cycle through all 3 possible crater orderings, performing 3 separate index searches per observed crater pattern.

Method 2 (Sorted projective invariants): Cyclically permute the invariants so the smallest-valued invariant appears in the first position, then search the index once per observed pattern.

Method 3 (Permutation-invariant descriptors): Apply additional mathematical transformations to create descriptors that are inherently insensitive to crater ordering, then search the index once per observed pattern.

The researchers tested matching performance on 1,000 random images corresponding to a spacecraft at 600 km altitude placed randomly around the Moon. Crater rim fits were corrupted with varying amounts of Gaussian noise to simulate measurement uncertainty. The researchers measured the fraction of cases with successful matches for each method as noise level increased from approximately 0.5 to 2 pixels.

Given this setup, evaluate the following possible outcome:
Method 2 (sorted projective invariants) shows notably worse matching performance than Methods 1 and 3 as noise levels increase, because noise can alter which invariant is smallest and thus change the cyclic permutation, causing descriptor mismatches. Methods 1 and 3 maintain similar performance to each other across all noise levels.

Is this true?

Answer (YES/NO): NO